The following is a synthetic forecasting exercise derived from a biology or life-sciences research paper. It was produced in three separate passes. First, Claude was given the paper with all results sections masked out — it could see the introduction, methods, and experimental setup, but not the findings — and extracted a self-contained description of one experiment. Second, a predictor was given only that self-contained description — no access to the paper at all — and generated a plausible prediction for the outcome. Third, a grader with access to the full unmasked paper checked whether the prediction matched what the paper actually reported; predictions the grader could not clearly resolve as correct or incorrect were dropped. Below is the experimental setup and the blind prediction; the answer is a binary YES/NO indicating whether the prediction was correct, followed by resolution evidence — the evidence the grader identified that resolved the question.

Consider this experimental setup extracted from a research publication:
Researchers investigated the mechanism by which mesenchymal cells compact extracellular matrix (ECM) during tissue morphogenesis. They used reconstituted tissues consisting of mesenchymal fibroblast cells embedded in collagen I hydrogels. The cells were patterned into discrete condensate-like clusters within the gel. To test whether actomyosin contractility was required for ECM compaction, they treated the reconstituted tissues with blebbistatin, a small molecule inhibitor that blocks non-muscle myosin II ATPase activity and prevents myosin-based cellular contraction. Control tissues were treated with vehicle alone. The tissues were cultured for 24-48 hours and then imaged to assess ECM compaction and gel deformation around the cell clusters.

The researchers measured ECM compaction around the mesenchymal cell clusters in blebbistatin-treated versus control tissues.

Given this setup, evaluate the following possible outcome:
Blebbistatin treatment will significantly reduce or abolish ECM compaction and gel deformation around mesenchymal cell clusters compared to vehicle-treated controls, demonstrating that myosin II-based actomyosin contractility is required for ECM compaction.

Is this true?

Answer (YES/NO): YES